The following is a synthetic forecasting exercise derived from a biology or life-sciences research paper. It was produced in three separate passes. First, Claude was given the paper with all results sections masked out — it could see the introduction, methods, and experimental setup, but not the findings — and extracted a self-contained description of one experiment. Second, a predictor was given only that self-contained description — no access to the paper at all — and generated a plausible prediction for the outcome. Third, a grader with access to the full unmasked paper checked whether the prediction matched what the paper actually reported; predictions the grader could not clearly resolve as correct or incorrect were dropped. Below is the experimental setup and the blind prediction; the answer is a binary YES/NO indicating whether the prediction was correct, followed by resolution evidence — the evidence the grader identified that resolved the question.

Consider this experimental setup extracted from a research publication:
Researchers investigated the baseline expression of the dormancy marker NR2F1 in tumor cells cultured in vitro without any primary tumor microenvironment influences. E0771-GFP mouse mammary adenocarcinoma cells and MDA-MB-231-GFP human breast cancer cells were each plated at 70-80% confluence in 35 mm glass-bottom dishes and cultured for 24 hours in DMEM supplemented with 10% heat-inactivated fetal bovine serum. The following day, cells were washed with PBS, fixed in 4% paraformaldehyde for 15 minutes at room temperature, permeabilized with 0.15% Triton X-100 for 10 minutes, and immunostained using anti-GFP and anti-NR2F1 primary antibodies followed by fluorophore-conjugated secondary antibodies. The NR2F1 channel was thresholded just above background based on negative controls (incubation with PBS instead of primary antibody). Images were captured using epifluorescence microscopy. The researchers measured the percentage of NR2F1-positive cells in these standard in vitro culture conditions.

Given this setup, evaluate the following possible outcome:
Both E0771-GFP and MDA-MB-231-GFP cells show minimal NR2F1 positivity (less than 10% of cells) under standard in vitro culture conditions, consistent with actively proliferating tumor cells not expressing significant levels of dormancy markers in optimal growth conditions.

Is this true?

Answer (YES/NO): NO